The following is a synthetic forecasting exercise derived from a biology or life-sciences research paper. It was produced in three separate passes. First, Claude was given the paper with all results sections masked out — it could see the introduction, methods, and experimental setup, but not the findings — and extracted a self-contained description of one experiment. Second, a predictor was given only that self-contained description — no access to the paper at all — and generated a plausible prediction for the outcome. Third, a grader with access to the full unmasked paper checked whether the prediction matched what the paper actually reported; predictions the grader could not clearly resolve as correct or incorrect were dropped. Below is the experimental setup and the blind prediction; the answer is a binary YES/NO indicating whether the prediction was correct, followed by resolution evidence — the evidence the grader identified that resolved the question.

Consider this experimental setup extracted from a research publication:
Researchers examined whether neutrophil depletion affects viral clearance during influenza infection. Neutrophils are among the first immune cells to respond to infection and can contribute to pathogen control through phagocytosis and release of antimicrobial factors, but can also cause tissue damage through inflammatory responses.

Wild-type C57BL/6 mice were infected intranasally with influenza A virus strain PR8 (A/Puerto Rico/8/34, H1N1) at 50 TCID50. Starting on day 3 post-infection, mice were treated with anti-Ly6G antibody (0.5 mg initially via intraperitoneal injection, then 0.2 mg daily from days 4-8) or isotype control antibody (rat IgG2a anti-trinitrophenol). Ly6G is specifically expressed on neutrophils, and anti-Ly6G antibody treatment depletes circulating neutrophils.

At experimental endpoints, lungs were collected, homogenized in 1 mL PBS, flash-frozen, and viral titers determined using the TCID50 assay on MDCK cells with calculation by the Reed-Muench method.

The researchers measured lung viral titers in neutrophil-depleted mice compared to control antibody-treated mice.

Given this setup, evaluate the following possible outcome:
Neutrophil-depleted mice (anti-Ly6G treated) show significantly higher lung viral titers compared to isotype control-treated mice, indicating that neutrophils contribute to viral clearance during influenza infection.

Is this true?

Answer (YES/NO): NO